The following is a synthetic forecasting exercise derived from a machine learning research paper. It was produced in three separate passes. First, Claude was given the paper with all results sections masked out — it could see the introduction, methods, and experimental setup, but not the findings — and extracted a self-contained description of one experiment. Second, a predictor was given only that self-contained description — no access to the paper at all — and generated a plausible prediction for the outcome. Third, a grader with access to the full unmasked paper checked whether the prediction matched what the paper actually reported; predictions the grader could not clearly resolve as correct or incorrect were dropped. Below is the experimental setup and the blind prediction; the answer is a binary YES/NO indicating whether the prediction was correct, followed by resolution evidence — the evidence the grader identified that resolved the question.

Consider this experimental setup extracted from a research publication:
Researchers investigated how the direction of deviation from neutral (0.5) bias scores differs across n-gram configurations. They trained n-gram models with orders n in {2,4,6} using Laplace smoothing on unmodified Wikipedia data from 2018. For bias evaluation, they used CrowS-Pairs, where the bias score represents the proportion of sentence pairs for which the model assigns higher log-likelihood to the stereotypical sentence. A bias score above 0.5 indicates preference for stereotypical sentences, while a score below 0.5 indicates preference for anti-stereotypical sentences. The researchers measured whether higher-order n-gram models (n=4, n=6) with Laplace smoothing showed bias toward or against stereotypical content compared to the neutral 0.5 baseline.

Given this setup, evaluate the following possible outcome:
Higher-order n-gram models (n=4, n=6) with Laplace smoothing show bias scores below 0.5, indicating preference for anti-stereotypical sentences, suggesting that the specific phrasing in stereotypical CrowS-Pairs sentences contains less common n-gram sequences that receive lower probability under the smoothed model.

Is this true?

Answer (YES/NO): YES